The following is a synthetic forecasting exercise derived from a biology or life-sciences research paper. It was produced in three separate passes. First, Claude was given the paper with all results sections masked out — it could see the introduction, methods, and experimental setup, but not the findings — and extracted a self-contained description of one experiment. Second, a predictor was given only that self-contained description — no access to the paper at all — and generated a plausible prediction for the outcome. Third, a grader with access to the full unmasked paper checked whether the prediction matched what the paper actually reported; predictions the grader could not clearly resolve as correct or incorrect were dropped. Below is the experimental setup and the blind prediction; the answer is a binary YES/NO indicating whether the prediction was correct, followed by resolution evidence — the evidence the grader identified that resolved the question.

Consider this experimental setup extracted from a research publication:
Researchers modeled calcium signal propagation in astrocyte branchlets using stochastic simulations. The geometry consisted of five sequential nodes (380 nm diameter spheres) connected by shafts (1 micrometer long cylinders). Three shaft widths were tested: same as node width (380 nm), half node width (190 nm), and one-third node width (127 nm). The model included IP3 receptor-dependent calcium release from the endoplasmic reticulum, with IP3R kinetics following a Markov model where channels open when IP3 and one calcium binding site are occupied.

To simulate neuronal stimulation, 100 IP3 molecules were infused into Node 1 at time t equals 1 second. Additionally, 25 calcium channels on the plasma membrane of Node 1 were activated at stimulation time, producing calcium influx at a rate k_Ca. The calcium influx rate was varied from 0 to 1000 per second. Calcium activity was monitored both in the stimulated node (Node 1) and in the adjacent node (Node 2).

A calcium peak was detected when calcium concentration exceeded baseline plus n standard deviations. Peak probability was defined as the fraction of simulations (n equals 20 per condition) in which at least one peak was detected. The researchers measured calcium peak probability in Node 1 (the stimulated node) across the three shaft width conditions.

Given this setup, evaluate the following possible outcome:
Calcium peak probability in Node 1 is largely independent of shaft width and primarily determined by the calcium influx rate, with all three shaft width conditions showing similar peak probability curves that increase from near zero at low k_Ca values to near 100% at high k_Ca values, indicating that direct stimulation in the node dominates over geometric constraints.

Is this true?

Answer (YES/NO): NO